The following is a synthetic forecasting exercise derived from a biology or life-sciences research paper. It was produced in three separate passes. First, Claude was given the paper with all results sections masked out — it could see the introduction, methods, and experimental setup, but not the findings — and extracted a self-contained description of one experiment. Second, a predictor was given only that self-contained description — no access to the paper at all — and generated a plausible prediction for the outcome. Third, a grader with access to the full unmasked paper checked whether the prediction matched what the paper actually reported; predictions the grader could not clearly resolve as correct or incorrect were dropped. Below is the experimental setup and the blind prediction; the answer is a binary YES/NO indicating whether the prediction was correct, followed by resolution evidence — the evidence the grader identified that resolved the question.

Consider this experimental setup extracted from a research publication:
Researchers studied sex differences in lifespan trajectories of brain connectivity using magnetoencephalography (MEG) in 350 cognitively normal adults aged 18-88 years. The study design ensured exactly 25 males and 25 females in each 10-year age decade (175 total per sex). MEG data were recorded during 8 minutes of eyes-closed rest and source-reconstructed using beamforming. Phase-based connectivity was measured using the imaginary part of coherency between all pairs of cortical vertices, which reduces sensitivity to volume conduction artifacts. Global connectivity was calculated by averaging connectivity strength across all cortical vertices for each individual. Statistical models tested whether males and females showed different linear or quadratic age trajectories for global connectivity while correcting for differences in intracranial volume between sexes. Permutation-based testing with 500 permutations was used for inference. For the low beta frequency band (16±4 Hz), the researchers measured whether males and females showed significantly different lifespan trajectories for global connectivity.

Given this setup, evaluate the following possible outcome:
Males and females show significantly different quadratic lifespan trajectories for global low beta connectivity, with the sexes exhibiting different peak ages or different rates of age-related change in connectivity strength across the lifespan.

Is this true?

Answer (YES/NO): NO